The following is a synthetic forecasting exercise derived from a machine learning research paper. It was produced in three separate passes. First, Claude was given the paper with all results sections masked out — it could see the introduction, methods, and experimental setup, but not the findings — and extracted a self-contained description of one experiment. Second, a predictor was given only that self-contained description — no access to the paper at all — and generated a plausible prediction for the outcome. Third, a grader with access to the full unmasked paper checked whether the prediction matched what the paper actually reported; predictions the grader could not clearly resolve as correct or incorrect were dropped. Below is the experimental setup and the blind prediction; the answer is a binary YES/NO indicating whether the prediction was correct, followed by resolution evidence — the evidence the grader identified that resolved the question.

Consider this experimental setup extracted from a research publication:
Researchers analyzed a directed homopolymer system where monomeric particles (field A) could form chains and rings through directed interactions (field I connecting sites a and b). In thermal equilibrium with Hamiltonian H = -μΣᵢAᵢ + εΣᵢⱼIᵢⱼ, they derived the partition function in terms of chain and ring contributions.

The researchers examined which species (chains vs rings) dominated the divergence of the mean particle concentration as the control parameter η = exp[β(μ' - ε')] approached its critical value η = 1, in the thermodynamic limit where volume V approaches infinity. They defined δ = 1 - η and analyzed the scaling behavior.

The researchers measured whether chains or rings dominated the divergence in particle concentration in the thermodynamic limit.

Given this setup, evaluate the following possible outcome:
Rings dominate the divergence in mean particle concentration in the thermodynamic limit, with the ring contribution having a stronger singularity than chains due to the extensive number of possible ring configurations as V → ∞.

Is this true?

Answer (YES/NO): NO